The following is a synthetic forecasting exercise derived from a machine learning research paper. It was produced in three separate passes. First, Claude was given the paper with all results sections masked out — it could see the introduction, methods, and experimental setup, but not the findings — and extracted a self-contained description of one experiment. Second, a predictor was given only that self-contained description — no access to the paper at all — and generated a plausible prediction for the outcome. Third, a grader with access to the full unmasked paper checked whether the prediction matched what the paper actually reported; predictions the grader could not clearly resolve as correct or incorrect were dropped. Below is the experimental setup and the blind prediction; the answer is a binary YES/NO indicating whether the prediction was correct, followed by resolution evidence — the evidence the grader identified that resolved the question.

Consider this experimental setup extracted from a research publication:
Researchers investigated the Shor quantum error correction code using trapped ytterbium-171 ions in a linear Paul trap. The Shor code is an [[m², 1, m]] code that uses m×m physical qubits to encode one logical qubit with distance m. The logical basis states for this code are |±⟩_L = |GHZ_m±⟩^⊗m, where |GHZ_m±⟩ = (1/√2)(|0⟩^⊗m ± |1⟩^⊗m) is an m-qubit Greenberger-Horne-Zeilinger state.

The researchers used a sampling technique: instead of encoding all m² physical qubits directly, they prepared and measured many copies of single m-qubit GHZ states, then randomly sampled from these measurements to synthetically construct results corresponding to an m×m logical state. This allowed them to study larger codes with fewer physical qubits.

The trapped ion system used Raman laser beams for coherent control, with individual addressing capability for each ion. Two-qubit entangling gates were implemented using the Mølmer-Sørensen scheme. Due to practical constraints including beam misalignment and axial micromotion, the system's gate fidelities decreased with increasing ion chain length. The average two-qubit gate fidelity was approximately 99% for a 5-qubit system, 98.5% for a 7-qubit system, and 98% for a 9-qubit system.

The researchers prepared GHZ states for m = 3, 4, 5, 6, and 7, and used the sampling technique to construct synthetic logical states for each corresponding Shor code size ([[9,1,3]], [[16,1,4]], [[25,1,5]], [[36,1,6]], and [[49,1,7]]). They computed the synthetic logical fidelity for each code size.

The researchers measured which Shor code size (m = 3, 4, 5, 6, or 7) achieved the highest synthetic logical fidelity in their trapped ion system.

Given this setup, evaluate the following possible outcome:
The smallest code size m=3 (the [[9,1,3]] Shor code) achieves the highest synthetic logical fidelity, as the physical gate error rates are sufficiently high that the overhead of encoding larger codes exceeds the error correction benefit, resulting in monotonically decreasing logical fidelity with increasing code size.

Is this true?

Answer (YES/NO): NO